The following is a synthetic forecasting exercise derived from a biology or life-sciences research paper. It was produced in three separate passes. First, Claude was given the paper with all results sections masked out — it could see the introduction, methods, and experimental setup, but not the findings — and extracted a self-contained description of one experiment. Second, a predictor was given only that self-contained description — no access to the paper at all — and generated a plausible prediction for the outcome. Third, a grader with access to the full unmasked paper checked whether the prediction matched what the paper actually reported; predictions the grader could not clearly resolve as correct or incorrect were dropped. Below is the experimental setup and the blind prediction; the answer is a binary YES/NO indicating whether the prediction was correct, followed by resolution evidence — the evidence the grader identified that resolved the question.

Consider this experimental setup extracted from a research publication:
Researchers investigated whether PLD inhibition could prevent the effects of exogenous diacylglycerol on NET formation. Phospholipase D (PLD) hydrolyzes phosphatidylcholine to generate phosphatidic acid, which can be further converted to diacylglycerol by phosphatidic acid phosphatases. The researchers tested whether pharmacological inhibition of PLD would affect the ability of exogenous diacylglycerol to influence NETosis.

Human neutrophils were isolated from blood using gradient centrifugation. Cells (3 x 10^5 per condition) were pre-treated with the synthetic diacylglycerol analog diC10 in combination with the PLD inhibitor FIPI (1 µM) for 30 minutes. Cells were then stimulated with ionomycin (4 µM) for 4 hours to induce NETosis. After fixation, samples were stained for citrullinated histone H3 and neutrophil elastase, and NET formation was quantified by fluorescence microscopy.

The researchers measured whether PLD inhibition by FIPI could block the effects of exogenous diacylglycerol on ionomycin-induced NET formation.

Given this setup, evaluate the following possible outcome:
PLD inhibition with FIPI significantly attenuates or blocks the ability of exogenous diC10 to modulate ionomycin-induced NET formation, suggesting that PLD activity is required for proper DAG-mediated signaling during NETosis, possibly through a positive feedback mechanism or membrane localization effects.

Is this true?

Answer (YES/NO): NO